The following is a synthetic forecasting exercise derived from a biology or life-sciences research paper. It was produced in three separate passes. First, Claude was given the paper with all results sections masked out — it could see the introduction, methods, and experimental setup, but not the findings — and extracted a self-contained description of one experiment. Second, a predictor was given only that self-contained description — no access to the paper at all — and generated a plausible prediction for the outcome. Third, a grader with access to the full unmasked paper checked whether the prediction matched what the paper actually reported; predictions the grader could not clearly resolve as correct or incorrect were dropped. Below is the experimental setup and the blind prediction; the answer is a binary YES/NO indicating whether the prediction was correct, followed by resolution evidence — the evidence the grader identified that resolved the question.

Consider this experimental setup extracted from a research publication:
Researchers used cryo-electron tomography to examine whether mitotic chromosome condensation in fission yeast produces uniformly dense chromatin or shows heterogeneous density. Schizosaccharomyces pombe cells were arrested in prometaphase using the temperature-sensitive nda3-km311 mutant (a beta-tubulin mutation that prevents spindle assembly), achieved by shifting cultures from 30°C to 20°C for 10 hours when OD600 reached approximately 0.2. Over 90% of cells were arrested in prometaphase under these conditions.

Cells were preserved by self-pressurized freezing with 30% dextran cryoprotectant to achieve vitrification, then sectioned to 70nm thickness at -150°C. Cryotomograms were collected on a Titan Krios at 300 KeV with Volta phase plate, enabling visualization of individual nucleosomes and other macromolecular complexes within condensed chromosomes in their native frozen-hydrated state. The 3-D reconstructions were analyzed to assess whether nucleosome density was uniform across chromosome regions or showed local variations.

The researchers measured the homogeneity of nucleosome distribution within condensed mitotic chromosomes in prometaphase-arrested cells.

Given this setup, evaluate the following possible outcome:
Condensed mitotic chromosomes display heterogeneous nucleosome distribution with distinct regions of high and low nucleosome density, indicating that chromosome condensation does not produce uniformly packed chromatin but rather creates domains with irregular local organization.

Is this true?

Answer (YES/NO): YES